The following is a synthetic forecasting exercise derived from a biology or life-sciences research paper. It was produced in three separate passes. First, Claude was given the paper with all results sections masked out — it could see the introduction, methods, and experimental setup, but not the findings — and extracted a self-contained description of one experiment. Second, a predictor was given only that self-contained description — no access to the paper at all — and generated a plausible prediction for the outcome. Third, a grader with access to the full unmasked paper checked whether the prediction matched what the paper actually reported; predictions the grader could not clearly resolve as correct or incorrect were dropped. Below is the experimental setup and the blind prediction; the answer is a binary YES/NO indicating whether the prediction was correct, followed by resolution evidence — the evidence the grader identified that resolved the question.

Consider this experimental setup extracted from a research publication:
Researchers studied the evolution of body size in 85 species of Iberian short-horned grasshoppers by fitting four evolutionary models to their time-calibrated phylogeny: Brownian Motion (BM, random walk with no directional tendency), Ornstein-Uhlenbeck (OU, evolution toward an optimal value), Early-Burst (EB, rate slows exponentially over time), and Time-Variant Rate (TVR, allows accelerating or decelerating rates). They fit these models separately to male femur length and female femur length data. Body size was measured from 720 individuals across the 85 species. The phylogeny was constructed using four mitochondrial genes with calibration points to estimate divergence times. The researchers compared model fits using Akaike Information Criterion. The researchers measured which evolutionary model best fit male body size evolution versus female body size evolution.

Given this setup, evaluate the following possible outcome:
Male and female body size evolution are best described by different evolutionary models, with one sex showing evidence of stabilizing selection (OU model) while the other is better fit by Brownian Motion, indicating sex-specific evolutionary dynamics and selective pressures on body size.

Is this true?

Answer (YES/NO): NO